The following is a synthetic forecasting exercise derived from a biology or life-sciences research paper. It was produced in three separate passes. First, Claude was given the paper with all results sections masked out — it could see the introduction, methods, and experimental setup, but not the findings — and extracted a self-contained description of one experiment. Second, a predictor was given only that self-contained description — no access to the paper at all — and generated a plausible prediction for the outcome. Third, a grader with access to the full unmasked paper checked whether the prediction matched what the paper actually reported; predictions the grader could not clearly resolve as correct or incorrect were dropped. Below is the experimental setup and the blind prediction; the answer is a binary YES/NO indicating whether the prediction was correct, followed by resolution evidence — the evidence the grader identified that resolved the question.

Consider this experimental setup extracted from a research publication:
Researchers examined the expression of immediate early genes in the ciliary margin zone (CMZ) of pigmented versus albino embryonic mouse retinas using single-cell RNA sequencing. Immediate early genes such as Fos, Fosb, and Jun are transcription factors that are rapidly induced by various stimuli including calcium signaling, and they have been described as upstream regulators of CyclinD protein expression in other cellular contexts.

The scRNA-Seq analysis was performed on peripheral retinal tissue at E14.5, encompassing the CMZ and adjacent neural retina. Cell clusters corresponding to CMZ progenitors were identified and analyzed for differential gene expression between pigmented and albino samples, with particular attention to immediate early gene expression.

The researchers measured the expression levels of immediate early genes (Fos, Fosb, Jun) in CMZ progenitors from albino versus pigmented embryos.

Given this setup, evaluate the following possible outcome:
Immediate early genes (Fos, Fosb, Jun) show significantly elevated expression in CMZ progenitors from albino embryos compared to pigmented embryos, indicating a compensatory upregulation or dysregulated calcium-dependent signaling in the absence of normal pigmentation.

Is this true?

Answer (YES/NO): NO